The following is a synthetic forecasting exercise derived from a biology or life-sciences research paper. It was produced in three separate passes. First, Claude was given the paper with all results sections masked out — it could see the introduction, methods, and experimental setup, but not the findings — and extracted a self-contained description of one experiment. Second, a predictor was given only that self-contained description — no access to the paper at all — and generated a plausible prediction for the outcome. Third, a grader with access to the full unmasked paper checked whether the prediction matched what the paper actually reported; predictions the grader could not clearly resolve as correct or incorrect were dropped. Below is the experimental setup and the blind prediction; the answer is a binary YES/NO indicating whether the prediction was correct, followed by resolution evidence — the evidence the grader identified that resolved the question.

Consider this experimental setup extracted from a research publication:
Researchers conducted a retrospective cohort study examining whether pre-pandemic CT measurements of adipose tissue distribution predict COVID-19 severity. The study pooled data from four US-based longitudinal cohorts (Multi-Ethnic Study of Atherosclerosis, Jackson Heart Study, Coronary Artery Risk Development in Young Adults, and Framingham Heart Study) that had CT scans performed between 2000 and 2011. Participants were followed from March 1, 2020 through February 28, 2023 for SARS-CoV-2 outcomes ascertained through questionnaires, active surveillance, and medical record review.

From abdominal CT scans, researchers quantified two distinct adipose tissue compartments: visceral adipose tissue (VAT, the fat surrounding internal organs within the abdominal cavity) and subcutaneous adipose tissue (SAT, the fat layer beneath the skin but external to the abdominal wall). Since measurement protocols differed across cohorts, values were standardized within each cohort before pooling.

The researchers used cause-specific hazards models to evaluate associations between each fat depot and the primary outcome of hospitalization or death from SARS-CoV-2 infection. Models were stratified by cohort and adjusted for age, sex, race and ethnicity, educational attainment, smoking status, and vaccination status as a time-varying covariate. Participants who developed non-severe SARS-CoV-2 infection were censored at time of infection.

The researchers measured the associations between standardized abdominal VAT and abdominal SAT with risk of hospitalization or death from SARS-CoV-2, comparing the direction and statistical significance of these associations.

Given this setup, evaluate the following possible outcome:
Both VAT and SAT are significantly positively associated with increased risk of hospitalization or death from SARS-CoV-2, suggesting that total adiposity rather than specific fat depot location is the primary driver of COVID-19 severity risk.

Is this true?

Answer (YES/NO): NO